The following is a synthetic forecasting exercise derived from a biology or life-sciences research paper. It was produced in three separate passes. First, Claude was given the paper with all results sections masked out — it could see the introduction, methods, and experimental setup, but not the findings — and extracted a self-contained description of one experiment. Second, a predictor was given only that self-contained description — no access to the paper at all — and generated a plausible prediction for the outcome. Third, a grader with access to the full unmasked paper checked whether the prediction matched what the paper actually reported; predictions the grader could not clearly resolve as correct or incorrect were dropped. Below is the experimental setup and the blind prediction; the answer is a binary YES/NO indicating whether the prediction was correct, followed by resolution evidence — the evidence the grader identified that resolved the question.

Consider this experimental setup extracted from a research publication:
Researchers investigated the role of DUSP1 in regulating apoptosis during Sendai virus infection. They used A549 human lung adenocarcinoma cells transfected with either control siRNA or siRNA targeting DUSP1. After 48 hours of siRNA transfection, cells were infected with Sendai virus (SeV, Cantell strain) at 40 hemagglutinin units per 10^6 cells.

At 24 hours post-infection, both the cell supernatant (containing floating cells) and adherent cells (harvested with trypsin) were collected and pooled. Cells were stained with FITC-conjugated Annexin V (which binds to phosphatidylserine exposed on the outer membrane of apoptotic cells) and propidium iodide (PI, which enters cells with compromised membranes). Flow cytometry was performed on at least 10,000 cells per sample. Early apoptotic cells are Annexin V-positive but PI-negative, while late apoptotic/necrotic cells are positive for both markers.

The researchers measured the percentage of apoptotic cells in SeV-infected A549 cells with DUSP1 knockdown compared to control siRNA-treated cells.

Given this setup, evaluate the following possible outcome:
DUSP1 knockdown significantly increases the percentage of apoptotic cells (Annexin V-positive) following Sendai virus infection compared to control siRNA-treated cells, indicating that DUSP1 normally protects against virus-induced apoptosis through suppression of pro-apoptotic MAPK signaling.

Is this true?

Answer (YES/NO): NO